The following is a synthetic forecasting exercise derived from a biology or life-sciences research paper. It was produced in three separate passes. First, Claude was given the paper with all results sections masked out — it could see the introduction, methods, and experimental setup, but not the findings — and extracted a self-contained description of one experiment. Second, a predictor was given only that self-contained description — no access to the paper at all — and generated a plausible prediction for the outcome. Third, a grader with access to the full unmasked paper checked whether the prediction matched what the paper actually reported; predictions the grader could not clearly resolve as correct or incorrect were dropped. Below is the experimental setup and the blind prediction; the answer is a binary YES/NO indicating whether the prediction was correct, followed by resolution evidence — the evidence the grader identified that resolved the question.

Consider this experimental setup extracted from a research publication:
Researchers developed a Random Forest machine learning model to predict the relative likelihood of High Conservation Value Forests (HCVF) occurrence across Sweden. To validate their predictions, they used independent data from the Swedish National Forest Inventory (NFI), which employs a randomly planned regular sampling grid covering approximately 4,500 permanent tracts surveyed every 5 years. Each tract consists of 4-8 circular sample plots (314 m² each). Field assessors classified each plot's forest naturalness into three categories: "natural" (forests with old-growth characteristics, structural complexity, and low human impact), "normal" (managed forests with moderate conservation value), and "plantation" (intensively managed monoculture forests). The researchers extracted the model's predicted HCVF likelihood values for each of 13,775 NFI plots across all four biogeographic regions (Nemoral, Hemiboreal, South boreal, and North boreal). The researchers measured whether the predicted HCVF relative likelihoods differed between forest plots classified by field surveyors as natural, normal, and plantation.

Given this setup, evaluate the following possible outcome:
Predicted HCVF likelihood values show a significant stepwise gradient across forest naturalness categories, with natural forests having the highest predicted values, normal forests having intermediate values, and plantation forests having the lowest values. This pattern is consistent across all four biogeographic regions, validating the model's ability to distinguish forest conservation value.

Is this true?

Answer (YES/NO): NO